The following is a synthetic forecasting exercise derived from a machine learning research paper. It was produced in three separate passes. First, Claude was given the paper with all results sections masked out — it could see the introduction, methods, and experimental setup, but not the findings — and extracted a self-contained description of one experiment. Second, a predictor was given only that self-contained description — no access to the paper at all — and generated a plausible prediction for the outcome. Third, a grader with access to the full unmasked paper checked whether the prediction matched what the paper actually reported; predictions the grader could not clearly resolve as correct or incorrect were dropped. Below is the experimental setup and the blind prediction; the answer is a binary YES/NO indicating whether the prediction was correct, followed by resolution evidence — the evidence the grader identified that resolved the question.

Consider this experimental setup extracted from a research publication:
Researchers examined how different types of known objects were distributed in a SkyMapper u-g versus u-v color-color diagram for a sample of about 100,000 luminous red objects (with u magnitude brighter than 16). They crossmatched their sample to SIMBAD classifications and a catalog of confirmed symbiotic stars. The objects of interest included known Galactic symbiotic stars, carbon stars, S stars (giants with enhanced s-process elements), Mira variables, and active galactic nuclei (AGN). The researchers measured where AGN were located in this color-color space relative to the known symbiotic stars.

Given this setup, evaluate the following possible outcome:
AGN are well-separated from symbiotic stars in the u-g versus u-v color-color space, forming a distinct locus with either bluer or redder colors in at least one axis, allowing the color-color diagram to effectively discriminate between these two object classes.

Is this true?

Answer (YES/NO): NO